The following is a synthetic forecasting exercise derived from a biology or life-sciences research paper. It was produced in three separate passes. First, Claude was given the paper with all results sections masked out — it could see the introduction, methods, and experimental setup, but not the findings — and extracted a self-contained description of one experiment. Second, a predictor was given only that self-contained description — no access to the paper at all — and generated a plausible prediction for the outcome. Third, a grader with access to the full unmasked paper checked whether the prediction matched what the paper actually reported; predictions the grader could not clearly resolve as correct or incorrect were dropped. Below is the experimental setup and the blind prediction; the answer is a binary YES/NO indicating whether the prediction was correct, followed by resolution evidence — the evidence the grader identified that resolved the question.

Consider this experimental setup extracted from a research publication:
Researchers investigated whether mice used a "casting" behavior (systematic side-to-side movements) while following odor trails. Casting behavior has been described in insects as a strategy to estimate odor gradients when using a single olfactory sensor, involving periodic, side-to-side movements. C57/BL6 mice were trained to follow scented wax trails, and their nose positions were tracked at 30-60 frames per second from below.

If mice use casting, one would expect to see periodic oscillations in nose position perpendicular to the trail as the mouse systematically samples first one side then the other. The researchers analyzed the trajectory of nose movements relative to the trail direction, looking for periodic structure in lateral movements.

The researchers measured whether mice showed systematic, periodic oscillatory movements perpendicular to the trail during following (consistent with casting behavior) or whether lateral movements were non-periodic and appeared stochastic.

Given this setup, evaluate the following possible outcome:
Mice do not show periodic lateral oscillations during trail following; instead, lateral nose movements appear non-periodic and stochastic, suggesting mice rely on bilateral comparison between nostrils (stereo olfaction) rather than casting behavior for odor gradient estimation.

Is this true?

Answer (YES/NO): NO